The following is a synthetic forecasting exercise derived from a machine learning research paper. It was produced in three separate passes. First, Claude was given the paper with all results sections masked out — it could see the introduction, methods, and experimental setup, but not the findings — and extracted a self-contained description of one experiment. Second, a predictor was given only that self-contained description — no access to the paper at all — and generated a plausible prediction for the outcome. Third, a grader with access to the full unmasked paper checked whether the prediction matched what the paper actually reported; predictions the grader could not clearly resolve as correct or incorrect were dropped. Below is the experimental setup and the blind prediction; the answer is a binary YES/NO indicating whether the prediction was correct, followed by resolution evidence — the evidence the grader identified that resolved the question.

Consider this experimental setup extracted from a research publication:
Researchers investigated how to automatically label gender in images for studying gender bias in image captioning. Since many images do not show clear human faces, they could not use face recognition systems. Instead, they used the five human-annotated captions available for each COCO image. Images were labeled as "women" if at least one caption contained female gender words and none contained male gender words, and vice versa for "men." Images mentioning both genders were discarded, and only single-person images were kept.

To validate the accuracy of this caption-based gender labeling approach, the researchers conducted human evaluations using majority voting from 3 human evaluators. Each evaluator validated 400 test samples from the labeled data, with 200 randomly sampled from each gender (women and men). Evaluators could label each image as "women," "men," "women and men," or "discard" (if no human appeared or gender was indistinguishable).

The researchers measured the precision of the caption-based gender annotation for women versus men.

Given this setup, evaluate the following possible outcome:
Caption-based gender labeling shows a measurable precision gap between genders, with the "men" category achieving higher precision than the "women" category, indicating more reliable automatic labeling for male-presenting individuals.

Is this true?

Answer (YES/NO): YES